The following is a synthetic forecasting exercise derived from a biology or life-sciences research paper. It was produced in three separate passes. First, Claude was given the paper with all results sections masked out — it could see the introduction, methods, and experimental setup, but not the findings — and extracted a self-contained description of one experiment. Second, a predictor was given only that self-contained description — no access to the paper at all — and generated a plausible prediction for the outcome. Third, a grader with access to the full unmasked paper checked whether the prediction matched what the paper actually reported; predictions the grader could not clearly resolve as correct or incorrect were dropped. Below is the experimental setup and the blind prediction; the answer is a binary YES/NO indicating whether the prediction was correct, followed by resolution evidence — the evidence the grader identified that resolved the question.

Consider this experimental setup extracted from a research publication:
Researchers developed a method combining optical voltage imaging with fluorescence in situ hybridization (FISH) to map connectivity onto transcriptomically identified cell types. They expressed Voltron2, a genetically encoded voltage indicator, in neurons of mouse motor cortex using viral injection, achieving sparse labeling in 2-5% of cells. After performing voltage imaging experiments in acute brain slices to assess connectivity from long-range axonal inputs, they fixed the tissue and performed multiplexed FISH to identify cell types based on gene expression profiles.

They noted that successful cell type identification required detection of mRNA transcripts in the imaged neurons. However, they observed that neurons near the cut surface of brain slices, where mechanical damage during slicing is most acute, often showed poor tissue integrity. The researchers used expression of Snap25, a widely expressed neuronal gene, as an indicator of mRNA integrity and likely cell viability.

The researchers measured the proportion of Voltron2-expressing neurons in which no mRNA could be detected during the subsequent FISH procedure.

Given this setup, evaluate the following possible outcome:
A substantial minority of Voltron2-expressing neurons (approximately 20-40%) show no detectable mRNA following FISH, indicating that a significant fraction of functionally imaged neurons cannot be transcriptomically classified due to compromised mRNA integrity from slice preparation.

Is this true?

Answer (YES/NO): NO